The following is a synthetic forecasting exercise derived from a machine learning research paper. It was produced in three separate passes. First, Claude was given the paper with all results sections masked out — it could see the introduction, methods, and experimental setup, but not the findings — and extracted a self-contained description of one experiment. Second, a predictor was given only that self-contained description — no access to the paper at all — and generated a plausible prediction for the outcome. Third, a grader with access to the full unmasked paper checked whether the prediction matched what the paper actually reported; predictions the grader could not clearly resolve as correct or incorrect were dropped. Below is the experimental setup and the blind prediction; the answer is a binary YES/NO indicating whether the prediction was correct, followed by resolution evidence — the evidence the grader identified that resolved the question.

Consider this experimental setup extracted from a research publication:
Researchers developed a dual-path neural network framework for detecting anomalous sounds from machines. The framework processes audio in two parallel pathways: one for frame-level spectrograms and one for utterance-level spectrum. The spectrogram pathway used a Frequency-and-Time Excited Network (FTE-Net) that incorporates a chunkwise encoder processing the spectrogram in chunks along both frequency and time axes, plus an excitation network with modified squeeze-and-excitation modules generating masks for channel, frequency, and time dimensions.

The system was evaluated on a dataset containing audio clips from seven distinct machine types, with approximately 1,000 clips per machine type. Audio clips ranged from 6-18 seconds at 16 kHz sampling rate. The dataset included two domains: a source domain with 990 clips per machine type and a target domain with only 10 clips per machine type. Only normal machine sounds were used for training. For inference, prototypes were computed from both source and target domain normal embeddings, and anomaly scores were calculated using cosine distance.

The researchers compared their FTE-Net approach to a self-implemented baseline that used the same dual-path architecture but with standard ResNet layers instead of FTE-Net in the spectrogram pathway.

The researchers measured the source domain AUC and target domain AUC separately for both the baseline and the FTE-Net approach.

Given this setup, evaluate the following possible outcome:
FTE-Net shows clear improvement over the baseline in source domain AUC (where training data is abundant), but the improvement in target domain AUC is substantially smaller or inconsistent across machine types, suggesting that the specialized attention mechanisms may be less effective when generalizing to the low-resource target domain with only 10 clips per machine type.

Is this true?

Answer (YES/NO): NO